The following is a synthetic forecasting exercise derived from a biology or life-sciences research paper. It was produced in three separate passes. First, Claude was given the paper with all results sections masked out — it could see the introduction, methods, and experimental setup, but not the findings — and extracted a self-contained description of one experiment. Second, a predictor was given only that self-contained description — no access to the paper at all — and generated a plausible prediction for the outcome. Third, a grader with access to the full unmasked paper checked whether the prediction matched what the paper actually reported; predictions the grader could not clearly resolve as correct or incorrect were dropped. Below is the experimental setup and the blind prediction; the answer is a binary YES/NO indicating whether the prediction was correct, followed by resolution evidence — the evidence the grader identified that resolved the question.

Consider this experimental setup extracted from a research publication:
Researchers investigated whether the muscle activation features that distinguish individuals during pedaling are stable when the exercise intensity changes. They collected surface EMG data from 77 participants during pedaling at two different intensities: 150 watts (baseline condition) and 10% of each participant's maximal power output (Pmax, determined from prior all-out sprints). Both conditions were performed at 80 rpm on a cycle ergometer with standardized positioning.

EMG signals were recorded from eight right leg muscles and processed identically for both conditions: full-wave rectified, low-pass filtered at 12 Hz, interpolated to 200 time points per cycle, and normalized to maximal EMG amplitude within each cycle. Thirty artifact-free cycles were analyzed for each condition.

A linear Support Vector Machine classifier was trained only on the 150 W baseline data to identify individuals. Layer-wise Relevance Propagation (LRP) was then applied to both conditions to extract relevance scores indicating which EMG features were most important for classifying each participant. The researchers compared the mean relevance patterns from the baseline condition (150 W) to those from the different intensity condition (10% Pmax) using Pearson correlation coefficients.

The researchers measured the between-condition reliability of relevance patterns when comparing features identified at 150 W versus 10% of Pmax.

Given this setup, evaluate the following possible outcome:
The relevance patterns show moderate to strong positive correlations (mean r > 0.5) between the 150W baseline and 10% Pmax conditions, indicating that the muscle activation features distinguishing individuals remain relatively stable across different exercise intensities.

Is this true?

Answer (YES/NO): YES